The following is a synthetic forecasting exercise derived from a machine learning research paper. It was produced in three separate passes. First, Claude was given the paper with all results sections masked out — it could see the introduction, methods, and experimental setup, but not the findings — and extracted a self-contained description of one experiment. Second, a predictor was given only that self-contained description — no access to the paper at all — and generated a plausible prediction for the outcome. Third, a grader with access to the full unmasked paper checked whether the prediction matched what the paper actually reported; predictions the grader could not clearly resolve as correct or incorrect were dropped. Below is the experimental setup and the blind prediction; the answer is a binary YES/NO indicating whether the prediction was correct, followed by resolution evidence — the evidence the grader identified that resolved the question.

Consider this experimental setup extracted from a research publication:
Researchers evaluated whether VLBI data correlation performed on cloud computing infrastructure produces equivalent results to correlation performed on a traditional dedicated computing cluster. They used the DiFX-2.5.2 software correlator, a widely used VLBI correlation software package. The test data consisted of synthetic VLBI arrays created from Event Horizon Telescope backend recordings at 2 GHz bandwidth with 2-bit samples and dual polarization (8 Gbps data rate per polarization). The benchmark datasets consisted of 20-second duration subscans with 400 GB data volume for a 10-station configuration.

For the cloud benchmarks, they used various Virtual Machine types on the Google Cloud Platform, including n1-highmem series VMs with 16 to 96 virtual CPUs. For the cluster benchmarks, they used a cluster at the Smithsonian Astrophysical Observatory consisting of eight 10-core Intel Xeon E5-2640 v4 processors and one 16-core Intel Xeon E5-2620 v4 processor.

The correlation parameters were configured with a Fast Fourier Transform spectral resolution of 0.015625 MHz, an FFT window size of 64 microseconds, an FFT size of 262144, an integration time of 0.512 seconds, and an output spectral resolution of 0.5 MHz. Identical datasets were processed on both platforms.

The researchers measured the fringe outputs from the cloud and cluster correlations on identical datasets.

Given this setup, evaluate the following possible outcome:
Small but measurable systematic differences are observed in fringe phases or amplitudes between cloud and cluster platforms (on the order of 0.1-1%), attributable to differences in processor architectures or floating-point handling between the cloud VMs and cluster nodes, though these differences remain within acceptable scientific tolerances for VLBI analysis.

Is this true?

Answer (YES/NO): NO